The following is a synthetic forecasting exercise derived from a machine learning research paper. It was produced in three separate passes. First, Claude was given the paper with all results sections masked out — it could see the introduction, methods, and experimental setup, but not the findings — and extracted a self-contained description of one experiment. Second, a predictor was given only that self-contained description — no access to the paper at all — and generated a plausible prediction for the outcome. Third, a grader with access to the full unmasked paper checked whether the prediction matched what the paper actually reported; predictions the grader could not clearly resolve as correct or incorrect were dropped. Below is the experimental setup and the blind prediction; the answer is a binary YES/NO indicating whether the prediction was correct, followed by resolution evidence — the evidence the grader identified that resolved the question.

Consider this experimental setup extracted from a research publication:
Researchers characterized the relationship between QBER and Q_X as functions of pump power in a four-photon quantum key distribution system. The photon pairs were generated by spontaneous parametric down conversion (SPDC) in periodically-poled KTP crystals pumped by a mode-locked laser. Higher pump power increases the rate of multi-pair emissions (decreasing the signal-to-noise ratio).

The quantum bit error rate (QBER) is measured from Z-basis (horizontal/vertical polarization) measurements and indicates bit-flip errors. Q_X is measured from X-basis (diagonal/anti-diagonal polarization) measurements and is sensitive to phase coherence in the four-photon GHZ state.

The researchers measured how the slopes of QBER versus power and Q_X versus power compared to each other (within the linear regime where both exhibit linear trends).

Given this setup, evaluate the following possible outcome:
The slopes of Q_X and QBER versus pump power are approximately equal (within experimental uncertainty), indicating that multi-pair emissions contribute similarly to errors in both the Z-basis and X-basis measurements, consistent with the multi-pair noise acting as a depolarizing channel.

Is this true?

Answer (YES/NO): NO